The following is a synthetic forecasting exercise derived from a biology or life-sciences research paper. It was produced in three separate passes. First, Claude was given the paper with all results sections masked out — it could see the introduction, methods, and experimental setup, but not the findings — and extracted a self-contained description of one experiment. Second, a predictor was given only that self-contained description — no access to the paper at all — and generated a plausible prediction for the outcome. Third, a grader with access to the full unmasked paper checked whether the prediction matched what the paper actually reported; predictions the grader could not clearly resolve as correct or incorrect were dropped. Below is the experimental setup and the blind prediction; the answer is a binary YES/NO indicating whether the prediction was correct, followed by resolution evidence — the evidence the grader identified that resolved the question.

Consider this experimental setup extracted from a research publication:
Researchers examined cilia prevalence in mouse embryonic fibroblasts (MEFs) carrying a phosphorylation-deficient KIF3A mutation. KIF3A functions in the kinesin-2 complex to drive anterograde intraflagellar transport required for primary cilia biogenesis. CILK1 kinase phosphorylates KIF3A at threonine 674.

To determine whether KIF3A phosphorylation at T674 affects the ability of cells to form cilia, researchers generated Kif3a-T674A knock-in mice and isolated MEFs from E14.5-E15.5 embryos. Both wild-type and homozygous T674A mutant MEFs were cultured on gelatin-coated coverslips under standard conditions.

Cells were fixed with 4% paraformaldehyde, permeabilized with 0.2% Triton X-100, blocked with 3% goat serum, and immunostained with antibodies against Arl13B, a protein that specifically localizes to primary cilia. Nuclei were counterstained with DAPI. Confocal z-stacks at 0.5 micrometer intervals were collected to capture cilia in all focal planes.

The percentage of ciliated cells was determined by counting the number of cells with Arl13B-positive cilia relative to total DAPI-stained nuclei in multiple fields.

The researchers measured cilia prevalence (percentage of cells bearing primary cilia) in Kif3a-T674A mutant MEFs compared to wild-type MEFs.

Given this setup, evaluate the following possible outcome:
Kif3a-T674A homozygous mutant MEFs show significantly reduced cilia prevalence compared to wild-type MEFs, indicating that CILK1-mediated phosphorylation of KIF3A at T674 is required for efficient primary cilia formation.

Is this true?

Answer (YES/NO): NO